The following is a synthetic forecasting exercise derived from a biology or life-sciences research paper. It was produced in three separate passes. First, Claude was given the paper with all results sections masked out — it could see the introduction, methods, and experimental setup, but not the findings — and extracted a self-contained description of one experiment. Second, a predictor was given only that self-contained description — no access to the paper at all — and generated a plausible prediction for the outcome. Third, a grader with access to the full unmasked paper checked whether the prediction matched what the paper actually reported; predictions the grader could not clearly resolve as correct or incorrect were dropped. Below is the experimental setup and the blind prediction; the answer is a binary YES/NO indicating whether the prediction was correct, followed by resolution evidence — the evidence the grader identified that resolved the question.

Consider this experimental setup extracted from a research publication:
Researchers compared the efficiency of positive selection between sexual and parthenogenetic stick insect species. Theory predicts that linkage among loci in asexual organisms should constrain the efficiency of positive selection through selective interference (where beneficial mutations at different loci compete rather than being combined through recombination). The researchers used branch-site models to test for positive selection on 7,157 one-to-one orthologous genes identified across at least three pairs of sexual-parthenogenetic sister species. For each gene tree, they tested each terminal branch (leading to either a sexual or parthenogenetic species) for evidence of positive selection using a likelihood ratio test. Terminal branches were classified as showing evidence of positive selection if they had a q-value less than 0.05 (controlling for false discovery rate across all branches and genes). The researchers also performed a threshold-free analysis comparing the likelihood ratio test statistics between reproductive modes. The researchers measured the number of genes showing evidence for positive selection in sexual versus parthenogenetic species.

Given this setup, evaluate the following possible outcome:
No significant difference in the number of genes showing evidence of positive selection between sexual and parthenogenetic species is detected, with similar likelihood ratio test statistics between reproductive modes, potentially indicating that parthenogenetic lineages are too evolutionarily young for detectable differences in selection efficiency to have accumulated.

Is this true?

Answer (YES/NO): NO